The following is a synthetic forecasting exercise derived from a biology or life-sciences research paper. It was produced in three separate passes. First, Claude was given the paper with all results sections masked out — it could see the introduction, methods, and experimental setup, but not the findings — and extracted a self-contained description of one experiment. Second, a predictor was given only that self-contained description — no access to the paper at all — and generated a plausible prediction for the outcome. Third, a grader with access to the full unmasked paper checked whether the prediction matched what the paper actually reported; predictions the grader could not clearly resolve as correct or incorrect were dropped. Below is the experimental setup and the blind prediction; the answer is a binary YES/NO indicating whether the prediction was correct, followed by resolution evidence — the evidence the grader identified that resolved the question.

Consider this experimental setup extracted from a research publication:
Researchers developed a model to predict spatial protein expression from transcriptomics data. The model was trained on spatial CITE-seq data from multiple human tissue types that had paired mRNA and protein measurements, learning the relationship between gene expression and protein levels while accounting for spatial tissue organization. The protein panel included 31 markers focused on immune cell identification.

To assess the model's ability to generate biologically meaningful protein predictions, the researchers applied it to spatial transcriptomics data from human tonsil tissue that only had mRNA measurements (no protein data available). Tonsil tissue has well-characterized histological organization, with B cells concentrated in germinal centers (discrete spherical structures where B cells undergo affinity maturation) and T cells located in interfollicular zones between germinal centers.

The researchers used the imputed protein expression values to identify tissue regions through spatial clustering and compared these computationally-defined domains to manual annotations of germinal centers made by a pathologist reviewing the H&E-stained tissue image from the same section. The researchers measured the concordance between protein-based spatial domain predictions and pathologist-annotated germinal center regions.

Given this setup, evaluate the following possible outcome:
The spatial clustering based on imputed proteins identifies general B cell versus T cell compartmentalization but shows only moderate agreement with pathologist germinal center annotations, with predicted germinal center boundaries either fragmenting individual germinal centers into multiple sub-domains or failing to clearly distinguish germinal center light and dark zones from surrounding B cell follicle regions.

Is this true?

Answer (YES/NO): NO